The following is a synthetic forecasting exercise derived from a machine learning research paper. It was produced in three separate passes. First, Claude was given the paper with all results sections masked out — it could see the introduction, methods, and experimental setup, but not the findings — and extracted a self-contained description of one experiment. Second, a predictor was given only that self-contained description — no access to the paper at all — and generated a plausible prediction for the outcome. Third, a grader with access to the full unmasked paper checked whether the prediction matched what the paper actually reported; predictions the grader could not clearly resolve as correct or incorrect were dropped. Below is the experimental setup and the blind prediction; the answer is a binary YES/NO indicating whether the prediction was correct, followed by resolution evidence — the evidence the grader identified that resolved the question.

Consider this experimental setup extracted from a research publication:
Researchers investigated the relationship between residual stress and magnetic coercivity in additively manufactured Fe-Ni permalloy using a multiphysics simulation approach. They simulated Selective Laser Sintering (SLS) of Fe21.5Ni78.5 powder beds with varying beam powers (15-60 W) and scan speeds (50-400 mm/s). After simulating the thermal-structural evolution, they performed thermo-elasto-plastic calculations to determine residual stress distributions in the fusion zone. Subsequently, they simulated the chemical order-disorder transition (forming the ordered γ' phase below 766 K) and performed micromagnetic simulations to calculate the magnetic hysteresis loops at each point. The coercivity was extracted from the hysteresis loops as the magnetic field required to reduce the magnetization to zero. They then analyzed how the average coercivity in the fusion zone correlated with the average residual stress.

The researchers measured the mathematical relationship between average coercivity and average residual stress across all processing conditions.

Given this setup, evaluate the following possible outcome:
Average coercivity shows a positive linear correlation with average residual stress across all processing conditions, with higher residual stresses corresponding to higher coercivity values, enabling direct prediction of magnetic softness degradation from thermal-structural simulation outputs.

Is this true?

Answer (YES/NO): NO